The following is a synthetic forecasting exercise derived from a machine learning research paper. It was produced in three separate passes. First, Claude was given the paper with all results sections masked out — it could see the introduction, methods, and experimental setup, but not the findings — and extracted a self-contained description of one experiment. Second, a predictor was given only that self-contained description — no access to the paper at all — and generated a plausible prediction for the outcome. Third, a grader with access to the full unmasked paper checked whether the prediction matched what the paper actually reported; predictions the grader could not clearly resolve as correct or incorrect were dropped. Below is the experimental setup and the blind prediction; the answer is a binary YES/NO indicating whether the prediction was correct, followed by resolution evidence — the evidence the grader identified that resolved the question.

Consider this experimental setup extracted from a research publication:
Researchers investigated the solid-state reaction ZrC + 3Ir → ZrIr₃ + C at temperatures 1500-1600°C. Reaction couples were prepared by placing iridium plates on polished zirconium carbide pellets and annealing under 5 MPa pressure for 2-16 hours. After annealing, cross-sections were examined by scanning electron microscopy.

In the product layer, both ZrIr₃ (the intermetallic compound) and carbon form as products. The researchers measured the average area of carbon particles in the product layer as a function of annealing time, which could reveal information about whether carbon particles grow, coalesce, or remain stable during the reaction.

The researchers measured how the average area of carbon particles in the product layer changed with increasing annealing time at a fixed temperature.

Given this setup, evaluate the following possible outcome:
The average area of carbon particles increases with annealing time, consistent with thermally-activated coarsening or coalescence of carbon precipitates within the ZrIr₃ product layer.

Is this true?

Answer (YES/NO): NO